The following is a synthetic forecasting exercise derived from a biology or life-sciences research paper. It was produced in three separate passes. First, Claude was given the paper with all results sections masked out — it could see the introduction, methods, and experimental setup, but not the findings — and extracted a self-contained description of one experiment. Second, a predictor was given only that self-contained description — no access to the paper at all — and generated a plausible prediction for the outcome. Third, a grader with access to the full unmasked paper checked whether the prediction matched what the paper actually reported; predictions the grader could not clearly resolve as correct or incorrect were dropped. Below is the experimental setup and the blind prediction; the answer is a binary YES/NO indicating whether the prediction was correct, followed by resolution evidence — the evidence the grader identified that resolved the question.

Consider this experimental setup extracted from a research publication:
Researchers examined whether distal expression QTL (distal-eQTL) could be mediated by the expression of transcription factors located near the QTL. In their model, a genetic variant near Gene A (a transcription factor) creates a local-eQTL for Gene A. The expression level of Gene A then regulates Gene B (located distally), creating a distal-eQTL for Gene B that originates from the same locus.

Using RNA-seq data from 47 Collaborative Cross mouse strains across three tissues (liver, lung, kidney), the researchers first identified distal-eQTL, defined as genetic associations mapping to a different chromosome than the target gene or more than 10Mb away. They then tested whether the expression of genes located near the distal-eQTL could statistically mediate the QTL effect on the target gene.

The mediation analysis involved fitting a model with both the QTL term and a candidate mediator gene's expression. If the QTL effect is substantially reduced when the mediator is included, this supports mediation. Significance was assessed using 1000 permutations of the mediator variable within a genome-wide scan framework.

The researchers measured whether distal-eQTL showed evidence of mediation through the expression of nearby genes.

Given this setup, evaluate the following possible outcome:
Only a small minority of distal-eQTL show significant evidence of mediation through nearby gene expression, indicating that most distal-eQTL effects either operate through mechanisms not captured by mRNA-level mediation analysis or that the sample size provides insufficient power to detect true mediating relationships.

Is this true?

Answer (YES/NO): YES